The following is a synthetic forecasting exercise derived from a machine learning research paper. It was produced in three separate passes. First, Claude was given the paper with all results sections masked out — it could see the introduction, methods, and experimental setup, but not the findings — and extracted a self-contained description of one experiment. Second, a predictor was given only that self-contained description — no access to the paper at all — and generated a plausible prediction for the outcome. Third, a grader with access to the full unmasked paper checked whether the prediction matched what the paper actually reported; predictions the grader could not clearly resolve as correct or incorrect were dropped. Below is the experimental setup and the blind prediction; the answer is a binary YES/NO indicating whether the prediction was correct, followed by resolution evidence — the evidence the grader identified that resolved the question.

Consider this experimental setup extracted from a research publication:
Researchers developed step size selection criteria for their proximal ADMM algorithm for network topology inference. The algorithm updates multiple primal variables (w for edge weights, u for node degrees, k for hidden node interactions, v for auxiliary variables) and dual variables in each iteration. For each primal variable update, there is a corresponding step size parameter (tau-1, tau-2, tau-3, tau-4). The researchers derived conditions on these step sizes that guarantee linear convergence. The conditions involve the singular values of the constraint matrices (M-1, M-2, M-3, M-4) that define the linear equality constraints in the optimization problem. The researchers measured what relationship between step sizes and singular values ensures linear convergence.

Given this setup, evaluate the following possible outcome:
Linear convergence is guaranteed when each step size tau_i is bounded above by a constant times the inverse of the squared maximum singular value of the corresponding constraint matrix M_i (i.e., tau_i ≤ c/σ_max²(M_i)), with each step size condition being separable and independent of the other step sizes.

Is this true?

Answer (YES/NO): YES